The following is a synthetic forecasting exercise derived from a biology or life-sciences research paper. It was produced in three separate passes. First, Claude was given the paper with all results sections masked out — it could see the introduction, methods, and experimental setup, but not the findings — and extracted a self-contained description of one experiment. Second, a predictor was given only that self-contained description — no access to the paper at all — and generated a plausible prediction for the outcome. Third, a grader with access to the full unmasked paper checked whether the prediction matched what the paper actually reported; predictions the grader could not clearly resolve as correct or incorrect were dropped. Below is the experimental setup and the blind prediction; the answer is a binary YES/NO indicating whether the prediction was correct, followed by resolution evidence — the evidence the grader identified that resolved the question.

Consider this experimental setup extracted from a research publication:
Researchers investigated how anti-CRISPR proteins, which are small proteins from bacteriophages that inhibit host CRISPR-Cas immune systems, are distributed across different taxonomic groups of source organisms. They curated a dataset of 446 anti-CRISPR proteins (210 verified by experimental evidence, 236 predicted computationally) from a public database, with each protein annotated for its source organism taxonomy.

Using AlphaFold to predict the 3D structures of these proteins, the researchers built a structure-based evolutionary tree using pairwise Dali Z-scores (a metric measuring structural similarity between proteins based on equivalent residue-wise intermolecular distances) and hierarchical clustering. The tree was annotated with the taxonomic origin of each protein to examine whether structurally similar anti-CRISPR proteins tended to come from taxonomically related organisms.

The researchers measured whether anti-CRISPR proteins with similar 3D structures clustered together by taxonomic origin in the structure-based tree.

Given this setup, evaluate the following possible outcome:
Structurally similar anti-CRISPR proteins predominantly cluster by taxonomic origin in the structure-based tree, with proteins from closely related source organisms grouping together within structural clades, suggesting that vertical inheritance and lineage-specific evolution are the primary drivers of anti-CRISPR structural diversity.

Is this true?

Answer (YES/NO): NO